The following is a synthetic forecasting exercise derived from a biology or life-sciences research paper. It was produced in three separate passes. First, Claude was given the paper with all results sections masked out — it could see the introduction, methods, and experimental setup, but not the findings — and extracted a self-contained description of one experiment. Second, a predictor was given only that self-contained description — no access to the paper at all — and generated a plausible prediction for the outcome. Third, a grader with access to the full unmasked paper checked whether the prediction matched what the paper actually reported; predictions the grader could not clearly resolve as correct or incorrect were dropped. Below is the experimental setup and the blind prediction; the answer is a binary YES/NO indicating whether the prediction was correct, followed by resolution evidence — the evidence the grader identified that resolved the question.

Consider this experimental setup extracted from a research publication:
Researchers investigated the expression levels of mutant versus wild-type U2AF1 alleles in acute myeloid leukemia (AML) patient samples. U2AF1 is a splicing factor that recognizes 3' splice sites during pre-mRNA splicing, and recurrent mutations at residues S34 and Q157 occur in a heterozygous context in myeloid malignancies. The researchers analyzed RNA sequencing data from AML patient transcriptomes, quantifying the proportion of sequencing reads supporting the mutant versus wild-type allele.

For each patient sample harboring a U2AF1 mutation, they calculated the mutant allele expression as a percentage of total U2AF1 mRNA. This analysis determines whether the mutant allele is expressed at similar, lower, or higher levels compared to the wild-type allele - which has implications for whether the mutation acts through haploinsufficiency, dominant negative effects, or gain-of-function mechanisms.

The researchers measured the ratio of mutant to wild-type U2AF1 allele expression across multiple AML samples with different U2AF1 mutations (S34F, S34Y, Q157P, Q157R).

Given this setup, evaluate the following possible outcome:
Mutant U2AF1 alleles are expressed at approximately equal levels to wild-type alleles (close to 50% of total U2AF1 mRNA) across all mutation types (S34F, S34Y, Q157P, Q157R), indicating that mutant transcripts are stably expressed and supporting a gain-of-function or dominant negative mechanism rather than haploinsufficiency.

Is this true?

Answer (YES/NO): YES